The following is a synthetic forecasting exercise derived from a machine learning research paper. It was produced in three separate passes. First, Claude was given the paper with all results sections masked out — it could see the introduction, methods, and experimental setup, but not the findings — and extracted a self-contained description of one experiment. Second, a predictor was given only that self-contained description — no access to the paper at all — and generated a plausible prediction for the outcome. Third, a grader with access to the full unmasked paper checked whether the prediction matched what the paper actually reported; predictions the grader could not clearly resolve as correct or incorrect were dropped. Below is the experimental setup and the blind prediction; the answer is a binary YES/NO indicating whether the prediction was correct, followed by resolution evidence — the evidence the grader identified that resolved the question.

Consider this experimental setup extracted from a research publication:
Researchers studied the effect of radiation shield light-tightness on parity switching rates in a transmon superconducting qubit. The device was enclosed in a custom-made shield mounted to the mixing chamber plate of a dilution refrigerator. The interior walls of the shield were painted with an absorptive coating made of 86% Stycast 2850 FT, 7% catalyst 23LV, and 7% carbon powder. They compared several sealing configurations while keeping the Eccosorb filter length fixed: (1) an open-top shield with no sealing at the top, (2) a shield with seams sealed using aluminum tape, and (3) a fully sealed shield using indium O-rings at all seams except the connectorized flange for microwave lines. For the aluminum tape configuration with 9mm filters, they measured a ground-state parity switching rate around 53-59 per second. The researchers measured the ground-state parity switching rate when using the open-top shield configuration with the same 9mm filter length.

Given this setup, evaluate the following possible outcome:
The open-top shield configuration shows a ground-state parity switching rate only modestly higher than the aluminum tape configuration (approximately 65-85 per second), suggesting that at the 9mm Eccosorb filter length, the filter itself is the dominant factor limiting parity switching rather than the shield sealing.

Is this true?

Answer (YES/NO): NO